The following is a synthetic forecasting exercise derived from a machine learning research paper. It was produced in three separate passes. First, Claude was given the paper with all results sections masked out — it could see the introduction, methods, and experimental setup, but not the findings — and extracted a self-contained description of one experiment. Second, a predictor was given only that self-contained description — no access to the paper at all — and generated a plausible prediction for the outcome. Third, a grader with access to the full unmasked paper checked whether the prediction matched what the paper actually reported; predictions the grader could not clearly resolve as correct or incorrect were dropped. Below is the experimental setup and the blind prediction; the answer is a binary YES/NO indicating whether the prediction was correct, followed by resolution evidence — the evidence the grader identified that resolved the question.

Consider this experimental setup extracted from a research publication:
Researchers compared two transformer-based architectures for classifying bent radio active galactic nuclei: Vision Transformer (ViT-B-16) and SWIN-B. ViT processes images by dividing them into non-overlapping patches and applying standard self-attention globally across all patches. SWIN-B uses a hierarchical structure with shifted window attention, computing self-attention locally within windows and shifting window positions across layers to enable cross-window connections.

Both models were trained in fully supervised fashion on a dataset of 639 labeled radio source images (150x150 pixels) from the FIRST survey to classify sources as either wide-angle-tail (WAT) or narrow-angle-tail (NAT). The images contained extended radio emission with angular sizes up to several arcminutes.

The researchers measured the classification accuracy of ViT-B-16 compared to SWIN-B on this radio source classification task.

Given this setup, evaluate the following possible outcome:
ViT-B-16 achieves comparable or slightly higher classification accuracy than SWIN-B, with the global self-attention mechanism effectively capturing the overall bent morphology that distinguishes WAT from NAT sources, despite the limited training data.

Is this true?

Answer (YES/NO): NO